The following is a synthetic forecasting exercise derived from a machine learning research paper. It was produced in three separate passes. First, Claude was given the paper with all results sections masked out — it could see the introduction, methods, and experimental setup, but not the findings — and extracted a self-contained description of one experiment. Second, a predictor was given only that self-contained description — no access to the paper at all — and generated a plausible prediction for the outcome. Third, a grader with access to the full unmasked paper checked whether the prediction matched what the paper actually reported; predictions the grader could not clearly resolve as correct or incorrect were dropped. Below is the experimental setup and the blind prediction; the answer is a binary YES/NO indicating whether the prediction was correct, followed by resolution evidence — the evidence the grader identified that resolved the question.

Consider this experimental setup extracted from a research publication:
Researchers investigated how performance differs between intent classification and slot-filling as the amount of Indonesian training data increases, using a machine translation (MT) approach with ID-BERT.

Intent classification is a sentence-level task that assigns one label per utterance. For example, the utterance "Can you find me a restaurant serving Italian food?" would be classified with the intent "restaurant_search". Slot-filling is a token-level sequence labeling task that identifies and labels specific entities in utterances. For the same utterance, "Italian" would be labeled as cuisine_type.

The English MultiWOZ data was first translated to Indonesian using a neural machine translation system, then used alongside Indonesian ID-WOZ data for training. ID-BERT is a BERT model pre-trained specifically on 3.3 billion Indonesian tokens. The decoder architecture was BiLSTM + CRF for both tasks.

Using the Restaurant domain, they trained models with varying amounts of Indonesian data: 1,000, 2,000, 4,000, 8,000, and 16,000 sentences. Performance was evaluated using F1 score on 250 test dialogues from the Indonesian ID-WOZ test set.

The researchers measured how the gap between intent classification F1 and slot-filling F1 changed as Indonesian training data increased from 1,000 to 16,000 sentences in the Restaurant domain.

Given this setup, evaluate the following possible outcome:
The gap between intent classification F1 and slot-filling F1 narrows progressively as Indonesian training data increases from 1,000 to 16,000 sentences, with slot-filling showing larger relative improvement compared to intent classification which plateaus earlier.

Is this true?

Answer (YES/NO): YES